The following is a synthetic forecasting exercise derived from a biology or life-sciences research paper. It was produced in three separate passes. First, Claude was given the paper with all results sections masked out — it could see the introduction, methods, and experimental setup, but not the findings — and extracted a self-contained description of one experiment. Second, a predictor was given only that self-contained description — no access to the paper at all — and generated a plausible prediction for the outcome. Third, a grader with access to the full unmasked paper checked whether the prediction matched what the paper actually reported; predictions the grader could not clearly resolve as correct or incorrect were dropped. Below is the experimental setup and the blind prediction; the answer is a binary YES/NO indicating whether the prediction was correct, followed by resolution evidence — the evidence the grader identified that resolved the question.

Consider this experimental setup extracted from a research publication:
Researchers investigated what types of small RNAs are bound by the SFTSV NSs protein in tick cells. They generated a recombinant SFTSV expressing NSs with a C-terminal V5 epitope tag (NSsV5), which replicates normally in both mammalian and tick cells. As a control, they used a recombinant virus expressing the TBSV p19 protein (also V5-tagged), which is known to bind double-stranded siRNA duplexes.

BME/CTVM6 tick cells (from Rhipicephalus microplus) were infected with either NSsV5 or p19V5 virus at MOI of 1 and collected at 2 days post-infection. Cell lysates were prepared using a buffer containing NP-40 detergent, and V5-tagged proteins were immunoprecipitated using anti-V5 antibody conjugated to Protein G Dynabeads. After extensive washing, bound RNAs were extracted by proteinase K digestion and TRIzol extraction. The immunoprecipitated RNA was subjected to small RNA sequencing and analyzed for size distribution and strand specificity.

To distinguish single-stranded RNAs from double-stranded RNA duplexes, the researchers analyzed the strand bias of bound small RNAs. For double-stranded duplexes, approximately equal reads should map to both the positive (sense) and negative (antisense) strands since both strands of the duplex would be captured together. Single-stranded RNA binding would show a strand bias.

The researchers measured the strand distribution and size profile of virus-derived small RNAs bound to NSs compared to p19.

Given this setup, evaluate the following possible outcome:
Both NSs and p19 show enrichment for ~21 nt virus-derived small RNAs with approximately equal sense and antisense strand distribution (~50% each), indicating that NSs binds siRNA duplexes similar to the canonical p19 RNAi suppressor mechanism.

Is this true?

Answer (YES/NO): NO